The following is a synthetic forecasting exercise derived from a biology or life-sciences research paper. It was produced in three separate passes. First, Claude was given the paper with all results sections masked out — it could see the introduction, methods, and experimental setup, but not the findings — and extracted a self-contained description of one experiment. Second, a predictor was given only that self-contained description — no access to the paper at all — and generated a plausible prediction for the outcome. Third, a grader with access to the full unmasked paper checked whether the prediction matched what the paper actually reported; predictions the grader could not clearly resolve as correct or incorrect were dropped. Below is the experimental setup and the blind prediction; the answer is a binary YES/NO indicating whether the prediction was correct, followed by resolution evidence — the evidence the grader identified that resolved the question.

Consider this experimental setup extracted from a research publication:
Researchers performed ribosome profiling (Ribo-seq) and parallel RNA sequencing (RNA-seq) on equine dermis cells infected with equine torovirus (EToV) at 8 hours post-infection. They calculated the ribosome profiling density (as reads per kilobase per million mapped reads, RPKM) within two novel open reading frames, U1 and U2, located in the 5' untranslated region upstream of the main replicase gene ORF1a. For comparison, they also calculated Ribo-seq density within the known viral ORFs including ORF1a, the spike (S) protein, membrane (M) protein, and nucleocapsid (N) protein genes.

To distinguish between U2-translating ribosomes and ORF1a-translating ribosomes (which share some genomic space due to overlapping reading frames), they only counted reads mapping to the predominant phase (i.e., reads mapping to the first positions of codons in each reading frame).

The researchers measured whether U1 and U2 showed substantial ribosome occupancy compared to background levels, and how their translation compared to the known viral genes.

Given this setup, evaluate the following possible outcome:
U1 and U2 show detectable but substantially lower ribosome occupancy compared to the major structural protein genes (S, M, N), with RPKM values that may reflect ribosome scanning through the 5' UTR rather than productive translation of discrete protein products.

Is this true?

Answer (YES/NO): NO